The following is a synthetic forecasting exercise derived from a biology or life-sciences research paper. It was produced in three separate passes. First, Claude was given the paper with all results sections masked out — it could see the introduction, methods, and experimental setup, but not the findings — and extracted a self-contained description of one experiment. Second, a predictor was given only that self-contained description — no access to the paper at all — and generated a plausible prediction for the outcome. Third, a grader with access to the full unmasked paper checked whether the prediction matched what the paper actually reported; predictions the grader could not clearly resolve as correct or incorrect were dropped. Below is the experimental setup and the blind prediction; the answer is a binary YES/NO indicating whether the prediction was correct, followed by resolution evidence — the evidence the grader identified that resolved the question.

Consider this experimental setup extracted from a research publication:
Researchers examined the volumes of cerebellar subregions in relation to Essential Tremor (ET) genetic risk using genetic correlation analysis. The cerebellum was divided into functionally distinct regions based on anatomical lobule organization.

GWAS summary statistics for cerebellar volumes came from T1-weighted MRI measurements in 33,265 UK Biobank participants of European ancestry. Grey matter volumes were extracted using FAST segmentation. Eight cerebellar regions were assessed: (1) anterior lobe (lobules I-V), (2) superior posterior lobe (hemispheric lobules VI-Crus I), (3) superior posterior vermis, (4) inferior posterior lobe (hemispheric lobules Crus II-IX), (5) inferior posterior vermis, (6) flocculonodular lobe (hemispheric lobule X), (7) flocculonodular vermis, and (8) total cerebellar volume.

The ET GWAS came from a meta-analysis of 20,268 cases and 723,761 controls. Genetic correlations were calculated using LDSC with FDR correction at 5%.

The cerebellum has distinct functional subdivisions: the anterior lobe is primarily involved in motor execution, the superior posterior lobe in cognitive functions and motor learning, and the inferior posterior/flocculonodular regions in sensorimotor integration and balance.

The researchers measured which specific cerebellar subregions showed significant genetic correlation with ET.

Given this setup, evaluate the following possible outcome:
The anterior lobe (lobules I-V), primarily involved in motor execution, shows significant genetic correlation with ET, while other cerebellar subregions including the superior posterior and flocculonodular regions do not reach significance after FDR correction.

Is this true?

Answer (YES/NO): NO